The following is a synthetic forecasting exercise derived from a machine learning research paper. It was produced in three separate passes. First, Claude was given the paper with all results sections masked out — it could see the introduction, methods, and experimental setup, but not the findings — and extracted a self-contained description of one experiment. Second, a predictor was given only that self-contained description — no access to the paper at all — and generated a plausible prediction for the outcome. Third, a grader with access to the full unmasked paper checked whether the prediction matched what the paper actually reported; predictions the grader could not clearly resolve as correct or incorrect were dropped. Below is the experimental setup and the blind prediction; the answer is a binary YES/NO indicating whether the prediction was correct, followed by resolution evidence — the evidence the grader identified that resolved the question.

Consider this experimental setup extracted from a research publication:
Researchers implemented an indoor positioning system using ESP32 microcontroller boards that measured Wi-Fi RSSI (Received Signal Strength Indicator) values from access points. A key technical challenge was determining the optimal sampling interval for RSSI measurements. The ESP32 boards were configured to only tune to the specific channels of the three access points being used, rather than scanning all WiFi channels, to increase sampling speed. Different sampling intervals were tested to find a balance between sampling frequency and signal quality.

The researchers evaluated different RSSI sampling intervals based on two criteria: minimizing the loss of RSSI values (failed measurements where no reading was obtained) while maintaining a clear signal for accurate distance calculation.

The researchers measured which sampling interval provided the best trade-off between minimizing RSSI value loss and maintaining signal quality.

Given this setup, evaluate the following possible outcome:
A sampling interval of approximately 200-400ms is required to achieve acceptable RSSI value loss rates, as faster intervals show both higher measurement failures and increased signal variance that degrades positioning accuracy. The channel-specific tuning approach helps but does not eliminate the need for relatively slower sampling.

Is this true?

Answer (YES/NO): NO